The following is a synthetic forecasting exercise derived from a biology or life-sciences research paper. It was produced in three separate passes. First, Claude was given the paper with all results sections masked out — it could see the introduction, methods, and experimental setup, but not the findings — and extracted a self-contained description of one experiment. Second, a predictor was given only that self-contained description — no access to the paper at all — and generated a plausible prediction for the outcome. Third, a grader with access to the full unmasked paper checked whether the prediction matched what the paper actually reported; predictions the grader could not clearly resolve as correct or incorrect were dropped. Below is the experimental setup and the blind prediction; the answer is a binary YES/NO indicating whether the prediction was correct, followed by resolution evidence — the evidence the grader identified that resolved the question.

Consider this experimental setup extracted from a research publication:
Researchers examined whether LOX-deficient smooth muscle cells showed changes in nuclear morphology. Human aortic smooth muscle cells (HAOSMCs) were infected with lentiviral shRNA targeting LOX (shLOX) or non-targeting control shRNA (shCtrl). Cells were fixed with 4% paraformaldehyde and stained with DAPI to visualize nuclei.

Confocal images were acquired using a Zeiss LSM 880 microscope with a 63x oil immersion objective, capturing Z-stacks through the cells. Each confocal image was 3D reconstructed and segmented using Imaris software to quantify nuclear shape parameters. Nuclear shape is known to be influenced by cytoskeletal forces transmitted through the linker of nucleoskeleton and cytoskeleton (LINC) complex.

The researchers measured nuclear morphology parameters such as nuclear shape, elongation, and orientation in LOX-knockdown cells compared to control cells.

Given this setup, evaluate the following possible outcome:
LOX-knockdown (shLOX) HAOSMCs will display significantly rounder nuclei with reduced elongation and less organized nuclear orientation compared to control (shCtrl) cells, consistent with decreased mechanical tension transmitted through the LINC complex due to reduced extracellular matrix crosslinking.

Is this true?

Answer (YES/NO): NO